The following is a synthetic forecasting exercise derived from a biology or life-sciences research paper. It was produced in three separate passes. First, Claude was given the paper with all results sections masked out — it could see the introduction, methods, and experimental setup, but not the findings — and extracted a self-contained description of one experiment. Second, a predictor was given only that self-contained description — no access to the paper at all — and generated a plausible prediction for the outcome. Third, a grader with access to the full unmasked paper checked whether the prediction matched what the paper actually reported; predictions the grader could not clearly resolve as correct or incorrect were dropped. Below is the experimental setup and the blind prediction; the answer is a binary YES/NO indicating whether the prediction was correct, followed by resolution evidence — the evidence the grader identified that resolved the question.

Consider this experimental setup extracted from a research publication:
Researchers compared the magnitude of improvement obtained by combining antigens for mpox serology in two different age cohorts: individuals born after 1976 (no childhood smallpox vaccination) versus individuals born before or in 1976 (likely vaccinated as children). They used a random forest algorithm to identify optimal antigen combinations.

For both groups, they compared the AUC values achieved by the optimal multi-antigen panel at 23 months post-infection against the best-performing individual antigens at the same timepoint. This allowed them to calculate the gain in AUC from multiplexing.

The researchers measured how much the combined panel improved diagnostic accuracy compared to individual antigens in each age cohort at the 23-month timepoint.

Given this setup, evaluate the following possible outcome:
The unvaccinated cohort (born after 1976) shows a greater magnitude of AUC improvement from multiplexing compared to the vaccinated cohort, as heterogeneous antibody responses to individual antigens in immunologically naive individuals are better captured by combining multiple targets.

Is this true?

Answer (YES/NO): NO